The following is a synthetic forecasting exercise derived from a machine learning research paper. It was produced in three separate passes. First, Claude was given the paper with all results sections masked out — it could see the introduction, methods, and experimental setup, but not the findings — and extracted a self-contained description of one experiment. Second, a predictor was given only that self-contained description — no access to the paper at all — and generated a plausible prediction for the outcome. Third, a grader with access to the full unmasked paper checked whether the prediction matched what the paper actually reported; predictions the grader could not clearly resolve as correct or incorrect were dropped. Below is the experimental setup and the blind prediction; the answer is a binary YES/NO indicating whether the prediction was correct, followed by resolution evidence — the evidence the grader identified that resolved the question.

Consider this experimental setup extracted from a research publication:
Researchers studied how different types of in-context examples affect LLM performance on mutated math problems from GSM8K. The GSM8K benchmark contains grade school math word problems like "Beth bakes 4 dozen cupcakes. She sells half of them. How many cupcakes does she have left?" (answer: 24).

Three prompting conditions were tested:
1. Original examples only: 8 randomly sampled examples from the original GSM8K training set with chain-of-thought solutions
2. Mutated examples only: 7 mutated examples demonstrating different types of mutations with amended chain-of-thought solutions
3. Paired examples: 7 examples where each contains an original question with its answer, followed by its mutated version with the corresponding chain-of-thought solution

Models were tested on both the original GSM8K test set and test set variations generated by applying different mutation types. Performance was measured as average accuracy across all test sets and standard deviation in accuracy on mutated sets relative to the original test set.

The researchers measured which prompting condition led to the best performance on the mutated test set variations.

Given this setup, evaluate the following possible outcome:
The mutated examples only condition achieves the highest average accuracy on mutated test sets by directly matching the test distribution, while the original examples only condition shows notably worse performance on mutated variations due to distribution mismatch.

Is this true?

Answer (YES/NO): NO